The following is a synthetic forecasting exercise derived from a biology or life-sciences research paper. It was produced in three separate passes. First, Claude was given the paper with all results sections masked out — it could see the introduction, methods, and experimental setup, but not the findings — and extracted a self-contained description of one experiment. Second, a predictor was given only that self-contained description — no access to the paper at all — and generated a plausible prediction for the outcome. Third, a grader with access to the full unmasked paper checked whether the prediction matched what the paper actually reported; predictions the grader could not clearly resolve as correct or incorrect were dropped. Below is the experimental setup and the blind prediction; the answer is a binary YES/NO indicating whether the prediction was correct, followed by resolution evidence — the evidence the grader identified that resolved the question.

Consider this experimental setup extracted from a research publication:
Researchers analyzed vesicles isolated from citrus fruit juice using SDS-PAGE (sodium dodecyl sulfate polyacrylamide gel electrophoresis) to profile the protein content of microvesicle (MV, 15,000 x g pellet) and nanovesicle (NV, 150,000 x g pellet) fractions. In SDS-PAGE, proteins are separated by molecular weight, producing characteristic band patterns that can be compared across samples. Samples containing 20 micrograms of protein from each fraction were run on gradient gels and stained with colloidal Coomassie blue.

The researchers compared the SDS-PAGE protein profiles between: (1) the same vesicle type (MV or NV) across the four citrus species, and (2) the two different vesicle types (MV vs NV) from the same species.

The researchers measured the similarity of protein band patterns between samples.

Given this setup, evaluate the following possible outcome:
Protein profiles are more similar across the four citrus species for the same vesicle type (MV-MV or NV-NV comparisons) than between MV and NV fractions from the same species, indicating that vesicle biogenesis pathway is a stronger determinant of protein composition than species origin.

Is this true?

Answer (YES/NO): YES